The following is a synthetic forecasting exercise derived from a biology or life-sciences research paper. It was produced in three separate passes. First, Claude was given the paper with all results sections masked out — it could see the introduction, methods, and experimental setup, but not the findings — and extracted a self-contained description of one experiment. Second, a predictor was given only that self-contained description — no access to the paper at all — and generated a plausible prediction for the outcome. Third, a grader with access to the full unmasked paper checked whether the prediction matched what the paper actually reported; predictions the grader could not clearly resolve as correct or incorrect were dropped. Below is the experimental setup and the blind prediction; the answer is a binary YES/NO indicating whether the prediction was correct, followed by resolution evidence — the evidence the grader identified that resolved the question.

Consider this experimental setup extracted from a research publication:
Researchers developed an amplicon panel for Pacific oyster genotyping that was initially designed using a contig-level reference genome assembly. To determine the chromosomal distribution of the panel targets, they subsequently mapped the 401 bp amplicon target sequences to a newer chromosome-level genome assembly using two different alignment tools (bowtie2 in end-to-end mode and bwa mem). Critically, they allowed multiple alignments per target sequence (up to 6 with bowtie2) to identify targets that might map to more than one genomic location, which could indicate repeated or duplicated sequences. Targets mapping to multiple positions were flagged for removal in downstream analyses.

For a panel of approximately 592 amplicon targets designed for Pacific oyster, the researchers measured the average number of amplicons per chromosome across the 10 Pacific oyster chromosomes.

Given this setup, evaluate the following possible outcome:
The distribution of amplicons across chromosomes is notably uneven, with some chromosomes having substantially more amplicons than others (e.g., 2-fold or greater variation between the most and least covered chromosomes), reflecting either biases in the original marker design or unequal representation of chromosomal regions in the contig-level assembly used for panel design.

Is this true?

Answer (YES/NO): YES